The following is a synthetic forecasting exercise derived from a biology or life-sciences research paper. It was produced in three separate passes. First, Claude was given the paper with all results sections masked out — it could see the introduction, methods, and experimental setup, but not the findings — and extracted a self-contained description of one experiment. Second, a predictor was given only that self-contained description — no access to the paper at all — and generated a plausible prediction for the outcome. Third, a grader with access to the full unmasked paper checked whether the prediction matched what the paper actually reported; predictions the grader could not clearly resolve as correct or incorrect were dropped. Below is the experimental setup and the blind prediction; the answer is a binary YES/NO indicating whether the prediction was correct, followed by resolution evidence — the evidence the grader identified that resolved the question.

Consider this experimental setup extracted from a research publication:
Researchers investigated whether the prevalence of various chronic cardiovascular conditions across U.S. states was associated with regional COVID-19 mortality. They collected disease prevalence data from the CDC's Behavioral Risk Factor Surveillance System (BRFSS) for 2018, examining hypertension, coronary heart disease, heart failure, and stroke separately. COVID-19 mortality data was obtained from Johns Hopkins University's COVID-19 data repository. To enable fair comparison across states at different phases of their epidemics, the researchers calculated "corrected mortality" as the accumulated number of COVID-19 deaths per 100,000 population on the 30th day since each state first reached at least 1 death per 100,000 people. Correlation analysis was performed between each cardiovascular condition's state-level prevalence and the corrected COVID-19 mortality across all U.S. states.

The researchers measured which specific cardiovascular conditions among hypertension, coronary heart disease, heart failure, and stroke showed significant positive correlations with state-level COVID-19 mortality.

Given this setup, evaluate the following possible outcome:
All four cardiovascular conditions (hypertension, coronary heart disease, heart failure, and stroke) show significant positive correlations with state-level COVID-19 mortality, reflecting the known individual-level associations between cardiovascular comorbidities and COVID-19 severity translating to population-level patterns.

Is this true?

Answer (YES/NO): NO